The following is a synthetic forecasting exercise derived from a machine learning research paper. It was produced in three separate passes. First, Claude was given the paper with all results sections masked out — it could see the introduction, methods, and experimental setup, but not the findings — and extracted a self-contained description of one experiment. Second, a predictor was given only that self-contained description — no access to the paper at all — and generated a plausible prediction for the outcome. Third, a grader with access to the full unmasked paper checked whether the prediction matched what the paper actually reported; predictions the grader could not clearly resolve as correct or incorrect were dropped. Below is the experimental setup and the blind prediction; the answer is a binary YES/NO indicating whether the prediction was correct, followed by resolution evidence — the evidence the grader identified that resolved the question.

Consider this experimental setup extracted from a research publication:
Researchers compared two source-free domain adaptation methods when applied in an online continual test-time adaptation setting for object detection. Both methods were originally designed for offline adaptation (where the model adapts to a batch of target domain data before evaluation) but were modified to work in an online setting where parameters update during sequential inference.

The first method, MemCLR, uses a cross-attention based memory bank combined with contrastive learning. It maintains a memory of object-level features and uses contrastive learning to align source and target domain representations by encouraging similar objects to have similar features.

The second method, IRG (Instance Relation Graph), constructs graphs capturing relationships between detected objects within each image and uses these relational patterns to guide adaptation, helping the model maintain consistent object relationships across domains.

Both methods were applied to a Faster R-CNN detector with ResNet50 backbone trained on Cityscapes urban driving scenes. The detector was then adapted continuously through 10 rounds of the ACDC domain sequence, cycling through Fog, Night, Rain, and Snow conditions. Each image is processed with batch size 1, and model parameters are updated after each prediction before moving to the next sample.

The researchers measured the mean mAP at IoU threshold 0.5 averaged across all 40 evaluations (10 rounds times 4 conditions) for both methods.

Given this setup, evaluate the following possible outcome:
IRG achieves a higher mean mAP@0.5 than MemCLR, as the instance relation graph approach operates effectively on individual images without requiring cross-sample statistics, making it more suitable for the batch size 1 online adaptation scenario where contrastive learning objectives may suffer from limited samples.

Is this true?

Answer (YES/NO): YES